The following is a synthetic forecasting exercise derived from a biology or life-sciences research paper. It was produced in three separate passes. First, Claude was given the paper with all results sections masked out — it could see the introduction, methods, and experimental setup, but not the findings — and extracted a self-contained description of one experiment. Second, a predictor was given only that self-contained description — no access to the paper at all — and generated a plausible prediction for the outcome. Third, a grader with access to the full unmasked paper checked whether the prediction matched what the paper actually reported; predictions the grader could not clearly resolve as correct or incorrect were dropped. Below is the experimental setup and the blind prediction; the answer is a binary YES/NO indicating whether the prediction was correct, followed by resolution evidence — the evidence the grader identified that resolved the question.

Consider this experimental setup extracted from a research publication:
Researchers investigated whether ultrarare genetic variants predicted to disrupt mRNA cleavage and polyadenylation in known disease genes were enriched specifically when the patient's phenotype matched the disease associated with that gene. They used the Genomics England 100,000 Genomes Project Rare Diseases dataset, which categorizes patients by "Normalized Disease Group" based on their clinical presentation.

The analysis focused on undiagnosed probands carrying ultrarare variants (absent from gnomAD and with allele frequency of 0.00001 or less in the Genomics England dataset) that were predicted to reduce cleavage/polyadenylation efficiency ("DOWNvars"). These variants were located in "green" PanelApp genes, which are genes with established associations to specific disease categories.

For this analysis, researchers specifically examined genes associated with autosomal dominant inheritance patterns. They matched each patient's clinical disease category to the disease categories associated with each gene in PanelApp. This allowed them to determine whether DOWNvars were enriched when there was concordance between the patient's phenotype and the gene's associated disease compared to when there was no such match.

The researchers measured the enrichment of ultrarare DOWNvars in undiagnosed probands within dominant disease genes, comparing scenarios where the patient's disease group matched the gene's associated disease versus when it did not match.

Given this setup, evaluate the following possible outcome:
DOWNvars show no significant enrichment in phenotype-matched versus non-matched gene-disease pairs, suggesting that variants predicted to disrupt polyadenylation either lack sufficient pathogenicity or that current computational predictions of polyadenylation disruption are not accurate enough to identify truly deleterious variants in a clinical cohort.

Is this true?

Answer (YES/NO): NO